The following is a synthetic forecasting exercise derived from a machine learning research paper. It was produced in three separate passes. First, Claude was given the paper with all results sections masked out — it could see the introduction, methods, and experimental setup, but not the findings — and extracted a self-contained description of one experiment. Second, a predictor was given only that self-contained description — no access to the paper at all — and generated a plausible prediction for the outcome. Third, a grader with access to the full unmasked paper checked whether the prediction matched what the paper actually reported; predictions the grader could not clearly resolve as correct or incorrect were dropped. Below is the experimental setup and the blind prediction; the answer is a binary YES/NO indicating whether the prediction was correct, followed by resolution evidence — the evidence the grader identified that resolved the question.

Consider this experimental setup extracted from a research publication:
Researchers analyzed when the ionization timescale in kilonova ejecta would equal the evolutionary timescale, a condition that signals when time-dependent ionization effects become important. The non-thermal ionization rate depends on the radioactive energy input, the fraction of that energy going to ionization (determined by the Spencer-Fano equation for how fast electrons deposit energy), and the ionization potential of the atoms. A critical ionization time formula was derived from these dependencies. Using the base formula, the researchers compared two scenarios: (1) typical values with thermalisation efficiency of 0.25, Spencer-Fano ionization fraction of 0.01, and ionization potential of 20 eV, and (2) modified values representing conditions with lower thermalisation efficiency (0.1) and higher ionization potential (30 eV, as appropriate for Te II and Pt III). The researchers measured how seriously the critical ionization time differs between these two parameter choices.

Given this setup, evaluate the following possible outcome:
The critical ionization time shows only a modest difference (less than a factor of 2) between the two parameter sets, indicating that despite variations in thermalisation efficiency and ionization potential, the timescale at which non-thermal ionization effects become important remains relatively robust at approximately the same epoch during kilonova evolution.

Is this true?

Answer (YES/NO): NO